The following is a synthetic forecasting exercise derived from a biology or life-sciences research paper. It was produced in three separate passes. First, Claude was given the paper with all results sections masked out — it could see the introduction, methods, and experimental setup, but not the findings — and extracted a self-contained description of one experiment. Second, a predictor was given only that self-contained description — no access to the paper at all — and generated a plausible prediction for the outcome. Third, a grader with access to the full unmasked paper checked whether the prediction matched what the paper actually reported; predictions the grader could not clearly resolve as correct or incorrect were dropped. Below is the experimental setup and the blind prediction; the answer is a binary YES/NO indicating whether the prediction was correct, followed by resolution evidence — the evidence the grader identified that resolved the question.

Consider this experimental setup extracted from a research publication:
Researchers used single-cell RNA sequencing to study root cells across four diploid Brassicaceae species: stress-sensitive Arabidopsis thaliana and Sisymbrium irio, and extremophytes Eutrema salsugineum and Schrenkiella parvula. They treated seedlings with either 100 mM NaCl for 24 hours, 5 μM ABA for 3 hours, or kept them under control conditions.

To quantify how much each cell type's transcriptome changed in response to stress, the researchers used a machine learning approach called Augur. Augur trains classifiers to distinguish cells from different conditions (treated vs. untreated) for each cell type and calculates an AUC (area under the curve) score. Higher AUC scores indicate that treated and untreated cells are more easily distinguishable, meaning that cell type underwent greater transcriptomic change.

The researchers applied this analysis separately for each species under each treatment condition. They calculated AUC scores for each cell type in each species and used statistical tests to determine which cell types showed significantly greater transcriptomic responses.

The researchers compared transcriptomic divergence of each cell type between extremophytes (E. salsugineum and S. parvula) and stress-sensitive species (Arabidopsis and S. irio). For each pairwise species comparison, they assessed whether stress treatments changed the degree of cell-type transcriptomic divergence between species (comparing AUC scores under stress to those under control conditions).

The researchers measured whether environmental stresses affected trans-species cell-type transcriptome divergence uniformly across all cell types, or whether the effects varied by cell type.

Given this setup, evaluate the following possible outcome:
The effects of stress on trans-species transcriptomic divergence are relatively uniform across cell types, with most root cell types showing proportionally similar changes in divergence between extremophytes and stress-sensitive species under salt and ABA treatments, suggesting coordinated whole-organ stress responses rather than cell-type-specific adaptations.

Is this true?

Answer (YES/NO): NO